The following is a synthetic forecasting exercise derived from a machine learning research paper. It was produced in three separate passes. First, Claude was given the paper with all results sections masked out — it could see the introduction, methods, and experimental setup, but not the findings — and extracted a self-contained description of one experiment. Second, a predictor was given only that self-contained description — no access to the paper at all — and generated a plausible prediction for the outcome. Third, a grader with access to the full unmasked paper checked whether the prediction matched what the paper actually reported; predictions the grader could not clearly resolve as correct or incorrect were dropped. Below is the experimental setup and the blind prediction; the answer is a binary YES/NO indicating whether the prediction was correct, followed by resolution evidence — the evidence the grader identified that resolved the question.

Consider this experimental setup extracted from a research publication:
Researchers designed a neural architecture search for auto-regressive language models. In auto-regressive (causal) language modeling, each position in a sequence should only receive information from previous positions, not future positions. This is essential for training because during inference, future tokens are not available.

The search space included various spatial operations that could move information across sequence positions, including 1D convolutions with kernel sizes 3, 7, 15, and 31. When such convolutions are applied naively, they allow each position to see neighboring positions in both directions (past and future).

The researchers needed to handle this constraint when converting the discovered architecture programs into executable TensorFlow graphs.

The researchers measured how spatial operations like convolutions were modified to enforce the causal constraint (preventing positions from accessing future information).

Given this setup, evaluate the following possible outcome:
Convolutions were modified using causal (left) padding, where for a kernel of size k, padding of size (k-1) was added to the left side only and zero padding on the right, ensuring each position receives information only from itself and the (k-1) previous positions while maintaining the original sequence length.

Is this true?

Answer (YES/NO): YES